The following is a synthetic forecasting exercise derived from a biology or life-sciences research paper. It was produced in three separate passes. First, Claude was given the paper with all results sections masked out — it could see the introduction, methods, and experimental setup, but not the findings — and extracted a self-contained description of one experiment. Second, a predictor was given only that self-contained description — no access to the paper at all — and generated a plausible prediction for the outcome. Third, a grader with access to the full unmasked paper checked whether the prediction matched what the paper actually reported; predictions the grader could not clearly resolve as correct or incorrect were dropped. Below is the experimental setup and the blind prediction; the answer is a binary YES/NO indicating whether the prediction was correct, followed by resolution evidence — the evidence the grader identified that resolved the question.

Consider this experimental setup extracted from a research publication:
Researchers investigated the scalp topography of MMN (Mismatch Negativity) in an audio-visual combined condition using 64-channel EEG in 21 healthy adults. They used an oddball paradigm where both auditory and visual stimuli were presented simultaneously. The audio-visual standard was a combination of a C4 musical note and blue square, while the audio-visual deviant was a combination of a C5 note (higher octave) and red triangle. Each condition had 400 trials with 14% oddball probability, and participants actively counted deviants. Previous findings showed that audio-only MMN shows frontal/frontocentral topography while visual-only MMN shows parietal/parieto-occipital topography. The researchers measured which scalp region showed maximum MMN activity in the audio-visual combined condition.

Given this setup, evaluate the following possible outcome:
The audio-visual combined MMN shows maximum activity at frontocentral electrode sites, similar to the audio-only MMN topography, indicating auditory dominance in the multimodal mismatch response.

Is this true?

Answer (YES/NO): NO